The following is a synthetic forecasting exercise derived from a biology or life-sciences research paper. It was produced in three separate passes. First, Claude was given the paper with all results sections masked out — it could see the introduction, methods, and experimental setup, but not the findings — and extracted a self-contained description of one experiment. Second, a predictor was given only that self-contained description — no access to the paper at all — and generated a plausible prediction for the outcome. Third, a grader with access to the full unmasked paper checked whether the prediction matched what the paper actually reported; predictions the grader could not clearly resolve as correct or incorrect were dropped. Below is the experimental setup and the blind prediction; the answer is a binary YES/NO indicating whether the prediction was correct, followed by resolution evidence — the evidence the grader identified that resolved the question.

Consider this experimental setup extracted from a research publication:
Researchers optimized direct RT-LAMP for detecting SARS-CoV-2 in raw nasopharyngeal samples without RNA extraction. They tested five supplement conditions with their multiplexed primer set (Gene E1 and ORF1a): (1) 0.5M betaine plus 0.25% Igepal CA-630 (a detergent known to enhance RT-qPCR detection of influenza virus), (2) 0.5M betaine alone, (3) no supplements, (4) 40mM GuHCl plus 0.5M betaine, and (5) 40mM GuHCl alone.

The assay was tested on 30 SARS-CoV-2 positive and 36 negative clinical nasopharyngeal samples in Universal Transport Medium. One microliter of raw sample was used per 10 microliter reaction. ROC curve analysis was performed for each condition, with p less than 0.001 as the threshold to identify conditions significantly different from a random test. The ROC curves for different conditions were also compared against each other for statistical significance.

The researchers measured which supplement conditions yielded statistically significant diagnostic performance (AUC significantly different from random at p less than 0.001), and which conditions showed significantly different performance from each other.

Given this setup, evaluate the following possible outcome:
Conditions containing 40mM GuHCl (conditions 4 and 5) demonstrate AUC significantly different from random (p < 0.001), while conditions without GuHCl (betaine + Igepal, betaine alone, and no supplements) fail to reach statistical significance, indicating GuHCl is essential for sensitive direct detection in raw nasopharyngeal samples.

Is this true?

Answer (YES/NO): NO